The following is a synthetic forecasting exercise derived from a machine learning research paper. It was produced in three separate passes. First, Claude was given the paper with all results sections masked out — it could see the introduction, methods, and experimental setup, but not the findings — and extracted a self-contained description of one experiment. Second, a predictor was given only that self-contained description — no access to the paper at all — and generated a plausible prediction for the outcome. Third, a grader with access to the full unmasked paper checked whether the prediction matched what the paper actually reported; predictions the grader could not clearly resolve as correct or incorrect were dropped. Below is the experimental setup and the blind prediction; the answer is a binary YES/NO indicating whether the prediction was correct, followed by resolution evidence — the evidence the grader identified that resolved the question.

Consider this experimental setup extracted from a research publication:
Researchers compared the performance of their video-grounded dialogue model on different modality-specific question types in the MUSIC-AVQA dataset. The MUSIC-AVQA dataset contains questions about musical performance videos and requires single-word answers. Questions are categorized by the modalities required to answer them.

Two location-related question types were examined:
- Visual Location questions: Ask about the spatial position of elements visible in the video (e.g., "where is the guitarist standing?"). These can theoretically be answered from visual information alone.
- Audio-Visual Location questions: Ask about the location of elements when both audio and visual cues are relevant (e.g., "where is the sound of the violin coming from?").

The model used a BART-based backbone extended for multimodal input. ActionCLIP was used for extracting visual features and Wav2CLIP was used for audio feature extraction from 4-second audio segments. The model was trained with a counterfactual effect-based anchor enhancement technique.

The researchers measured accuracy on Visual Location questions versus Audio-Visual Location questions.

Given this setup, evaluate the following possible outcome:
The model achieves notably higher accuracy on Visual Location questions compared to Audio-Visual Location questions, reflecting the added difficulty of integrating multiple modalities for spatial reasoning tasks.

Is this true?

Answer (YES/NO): YES